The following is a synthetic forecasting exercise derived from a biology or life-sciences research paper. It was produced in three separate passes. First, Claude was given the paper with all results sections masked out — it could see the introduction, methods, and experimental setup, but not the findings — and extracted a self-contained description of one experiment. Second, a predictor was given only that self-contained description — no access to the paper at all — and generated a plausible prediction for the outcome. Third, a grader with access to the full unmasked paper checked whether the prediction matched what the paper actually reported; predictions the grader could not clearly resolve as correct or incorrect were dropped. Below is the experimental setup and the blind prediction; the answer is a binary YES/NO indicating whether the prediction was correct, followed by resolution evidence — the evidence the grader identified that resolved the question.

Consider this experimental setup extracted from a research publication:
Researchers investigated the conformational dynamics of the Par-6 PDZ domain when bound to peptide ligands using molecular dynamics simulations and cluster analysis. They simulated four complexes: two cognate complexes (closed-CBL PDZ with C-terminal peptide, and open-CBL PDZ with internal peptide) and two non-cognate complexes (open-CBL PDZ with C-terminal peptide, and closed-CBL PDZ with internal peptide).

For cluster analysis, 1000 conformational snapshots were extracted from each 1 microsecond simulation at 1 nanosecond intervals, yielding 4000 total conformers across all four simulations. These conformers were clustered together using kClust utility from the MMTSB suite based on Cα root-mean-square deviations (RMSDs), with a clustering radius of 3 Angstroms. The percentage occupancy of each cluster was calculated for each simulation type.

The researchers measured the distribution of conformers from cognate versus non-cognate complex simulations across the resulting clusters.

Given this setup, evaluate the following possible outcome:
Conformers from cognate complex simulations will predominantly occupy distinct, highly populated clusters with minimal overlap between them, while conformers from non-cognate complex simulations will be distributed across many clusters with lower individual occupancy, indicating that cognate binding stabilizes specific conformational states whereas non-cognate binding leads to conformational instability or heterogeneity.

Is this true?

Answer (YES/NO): NO